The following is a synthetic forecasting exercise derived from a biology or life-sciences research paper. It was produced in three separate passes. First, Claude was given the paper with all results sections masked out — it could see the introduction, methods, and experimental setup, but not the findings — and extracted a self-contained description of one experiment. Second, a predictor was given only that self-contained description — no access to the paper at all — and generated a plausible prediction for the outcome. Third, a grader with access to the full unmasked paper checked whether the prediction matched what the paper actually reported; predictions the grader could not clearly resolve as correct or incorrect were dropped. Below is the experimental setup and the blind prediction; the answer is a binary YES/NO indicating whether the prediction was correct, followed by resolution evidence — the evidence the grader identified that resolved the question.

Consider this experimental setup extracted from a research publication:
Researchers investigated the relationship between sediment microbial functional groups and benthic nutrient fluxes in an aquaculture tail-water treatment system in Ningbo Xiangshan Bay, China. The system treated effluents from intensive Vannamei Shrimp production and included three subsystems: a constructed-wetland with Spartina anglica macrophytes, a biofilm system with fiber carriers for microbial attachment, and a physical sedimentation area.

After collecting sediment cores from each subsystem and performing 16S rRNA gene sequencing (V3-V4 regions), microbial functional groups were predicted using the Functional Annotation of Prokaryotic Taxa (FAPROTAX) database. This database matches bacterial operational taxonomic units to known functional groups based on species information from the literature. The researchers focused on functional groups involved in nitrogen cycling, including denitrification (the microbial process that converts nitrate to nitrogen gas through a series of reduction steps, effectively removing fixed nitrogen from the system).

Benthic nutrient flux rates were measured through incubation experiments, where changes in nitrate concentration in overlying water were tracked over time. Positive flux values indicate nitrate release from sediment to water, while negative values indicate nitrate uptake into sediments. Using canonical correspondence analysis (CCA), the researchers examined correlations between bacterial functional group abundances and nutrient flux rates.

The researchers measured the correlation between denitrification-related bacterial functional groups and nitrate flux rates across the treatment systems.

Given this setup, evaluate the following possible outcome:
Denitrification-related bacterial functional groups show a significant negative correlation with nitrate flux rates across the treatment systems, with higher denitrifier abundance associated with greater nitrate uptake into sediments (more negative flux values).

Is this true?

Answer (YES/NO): NO